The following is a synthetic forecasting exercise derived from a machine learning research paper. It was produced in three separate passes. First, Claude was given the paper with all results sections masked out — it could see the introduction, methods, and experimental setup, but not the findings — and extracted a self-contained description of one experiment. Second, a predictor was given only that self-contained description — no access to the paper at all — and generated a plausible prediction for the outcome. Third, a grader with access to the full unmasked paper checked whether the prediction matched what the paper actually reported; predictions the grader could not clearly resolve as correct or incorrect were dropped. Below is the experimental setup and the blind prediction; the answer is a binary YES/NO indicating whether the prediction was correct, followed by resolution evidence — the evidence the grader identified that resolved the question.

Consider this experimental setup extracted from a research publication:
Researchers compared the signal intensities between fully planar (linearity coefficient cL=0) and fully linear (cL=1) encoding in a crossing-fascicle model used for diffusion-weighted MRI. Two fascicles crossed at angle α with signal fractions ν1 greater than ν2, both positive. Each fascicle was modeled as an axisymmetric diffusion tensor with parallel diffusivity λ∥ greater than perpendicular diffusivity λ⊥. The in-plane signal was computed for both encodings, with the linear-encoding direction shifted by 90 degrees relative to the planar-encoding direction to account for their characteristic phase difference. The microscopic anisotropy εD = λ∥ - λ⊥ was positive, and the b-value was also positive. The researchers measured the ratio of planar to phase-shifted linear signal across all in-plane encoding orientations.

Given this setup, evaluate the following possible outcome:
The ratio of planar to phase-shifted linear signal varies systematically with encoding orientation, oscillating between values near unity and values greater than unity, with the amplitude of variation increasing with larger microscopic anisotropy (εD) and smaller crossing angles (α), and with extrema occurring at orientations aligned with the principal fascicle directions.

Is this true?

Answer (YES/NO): NO